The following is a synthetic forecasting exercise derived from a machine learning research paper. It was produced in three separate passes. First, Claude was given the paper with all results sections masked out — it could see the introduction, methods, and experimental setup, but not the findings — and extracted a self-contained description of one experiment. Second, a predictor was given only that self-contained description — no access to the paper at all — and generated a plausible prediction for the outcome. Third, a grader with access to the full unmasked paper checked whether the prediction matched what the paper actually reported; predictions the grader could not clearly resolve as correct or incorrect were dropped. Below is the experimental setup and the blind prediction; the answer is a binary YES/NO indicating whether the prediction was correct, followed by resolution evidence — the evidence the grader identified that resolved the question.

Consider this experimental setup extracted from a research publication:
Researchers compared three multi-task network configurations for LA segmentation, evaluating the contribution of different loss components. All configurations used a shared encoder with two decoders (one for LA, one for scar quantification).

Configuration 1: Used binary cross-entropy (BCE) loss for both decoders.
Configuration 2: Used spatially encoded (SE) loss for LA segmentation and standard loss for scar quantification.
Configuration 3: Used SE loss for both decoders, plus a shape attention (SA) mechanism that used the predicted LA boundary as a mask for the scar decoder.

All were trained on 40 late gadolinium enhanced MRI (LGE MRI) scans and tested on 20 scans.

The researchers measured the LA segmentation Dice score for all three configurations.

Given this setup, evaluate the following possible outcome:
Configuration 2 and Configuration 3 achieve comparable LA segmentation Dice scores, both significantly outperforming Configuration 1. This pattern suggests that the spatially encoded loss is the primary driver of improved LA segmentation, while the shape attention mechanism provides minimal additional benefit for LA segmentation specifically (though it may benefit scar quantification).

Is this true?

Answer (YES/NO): YES